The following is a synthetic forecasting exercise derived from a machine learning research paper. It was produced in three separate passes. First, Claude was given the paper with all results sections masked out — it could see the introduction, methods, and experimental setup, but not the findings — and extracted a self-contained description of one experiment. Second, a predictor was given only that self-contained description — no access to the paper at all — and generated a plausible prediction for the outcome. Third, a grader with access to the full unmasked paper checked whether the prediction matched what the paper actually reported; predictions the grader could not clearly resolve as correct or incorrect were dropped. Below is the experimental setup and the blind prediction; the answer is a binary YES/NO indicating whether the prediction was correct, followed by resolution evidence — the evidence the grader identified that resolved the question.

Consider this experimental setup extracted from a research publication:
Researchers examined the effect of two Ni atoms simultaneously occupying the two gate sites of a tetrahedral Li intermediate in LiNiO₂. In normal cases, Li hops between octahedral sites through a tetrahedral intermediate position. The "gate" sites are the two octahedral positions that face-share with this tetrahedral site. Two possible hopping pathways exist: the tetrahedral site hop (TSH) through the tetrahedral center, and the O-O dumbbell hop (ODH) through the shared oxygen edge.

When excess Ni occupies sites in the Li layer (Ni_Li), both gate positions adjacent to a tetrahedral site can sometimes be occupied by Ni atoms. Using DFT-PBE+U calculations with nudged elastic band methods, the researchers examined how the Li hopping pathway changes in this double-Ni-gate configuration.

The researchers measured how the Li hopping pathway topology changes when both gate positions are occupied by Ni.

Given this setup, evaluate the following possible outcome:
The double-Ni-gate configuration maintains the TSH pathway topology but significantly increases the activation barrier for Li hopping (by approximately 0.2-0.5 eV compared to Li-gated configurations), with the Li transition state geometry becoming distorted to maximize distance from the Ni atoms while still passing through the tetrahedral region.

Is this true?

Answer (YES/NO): NO